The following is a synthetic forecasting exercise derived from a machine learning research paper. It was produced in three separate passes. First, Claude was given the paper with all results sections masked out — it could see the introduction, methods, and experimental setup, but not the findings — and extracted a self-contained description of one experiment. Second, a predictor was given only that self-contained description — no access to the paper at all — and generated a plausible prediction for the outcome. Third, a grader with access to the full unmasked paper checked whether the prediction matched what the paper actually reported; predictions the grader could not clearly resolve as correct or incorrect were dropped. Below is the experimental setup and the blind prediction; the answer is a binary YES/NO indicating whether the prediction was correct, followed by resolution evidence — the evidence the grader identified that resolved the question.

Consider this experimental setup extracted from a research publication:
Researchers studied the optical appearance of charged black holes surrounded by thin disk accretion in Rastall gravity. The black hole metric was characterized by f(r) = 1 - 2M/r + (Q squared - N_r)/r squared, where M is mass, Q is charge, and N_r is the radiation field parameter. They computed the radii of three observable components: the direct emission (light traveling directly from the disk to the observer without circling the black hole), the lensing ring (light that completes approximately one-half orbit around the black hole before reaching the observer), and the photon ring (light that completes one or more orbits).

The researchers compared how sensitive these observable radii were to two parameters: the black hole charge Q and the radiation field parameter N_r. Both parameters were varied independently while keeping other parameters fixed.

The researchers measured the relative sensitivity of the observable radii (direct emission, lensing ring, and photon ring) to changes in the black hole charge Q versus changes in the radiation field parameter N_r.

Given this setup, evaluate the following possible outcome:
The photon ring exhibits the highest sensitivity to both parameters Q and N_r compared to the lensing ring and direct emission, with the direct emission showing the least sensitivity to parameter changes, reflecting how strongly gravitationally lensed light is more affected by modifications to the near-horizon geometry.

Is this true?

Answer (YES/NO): NO